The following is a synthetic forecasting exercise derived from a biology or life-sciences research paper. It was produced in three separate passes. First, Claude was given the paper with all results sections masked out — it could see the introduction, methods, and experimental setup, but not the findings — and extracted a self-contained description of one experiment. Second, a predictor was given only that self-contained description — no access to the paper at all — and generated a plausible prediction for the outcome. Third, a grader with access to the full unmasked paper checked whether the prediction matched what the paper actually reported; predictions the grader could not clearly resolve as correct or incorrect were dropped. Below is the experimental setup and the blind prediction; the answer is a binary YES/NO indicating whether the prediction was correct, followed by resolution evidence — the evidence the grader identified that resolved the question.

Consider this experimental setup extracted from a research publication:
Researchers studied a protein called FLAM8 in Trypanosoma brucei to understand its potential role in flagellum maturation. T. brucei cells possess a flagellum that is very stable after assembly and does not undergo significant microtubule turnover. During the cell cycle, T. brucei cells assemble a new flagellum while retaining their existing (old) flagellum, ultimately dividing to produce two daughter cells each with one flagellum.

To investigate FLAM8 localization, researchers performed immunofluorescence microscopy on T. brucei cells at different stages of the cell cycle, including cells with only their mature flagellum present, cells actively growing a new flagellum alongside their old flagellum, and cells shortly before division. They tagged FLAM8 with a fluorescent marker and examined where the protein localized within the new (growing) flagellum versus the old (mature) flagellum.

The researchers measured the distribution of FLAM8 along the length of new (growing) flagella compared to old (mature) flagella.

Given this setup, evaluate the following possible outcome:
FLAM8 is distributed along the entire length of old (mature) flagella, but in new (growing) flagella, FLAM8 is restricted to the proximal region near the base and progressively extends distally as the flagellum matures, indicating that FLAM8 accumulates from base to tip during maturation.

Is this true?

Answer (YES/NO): NO